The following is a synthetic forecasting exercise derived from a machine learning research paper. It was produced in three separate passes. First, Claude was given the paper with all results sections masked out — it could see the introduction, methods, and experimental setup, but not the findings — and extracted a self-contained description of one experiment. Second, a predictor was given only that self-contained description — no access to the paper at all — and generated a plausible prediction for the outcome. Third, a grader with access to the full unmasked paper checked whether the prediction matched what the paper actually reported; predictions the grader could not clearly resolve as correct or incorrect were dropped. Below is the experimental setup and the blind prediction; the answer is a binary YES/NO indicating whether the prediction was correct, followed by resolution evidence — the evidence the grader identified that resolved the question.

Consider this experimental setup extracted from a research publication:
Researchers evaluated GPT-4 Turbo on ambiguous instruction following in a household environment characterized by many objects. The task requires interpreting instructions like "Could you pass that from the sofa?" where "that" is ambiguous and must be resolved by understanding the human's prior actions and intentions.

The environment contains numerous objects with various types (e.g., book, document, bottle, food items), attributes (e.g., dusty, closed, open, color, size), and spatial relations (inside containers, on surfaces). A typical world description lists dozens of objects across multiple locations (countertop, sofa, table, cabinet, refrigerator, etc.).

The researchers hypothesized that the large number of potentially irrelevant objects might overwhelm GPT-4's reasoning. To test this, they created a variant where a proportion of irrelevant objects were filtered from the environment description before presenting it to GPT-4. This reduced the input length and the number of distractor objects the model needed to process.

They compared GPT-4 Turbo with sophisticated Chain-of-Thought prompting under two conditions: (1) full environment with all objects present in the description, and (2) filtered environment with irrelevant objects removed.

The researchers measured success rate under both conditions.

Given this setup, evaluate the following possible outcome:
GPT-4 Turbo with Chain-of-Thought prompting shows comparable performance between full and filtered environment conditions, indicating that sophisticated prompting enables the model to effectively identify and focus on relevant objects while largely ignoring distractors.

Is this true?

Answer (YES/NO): NO